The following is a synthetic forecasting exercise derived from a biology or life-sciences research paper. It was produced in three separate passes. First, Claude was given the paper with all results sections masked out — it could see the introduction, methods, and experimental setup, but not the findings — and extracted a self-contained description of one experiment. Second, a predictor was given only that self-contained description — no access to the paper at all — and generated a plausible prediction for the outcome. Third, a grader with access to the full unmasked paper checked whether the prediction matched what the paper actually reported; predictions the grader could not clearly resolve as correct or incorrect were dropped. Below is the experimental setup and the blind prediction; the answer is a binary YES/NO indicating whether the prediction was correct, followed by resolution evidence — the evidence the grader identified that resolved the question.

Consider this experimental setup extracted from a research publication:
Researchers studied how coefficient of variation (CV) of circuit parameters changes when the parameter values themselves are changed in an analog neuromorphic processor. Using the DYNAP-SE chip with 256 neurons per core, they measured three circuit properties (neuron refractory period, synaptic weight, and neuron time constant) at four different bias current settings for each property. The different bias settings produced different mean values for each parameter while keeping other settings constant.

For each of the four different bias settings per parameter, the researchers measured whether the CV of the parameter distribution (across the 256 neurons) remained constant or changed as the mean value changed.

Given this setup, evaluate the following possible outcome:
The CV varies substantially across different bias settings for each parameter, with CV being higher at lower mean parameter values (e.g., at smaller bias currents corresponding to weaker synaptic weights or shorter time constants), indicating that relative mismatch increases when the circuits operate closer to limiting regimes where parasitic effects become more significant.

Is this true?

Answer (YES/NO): NO